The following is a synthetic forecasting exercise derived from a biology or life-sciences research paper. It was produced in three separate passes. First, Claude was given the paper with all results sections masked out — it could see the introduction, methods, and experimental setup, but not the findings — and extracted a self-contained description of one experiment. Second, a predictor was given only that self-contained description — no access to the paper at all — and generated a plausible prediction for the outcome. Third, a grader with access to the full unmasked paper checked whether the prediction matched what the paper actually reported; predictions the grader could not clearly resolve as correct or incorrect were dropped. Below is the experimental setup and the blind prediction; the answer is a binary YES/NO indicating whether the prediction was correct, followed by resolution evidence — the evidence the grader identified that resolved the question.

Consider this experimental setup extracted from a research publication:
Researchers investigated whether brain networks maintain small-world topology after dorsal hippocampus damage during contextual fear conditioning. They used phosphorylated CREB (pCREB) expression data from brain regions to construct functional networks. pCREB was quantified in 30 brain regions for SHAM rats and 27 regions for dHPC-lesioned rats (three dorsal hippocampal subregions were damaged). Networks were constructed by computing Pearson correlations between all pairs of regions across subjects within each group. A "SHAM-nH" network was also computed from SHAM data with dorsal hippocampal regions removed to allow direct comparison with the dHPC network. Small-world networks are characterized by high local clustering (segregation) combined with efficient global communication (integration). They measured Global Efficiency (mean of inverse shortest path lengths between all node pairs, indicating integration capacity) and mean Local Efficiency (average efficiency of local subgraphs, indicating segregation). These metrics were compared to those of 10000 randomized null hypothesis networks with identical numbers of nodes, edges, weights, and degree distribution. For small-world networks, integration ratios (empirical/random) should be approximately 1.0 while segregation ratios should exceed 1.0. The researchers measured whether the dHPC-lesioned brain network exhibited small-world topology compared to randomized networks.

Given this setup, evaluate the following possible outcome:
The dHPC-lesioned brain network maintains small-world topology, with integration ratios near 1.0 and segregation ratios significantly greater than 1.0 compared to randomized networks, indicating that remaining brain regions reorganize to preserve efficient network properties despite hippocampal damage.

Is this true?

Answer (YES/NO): YES